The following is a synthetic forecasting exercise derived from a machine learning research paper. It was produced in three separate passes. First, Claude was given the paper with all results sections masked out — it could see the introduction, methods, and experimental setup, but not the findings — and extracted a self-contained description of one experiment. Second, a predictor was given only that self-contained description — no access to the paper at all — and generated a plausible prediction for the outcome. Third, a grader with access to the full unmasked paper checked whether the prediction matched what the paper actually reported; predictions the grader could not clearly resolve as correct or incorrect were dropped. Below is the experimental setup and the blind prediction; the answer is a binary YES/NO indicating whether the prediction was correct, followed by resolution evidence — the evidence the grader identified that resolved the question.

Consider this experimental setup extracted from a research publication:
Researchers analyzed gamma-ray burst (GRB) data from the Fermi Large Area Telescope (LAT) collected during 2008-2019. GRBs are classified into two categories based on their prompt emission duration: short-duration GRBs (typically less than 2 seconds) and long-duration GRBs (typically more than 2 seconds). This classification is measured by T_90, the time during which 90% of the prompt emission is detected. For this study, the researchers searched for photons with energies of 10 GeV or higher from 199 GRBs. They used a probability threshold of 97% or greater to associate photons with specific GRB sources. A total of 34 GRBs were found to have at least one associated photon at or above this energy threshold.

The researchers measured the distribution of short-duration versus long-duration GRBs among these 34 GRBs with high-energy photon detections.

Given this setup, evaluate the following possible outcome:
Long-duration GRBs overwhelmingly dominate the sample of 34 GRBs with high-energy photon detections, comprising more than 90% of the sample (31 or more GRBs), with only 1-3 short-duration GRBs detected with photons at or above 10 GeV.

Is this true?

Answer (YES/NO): YES